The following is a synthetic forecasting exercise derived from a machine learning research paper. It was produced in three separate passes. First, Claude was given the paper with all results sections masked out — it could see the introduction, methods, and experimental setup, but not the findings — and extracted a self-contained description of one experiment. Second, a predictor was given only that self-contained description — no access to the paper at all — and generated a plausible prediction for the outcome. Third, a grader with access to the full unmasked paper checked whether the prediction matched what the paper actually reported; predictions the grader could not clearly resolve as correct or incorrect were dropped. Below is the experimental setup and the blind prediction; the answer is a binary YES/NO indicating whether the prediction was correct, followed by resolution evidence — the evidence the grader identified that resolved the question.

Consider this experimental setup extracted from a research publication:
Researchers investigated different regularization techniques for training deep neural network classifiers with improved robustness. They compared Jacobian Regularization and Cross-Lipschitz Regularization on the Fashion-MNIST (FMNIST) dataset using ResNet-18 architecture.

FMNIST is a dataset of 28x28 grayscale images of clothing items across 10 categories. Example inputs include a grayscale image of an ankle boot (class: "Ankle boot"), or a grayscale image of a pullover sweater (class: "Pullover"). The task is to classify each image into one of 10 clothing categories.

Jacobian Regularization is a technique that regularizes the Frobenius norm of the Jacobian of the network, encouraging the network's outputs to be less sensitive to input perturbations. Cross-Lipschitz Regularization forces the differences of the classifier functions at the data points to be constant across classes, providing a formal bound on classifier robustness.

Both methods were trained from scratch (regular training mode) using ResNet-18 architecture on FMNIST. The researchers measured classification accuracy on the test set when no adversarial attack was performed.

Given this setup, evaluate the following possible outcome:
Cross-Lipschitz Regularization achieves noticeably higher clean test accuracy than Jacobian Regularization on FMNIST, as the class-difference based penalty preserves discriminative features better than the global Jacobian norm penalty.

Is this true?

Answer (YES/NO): NO